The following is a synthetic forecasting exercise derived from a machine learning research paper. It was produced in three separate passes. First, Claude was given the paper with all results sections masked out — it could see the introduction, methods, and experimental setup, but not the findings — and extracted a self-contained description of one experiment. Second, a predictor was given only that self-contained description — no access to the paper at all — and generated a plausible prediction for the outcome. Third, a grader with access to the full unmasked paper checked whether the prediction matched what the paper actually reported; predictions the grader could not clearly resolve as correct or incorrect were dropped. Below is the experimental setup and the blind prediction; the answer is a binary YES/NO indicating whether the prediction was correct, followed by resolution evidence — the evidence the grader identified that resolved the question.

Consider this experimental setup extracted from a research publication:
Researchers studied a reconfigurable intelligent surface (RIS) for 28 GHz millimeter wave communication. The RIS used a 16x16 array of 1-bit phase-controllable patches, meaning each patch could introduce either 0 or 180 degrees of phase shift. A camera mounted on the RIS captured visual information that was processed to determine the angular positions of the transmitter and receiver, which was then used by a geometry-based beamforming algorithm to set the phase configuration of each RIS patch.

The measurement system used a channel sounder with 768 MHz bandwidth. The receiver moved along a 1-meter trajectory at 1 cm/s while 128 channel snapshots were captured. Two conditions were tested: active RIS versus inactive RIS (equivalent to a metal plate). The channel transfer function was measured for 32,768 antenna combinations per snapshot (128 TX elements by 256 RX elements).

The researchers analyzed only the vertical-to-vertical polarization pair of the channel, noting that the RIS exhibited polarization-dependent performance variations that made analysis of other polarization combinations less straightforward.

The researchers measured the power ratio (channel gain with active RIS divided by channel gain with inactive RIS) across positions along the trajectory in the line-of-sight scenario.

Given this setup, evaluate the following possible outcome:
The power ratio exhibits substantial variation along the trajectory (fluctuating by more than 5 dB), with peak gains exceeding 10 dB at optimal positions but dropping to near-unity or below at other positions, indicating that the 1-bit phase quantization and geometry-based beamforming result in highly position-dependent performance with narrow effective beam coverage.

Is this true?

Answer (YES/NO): NO